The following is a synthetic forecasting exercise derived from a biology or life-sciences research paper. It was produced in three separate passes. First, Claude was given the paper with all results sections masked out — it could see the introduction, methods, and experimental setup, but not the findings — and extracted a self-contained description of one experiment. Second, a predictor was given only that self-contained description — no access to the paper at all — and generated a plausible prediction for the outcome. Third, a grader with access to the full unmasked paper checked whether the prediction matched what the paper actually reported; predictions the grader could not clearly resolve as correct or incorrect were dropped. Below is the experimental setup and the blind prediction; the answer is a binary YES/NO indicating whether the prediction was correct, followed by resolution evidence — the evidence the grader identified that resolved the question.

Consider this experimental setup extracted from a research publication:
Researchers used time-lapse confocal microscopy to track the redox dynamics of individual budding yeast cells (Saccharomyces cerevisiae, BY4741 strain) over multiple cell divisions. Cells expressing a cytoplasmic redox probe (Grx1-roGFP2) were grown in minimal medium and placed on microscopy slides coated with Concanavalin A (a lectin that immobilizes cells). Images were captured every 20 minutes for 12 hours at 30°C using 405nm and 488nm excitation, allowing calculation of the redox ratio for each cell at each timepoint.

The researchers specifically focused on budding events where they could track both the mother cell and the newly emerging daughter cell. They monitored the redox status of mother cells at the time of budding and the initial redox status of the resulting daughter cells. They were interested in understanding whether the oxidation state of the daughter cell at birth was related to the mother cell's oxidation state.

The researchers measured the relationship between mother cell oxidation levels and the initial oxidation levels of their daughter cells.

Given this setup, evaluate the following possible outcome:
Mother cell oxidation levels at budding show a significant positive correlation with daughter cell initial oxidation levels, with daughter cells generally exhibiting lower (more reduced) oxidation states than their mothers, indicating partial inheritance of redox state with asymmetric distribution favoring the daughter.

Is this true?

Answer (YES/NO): NO